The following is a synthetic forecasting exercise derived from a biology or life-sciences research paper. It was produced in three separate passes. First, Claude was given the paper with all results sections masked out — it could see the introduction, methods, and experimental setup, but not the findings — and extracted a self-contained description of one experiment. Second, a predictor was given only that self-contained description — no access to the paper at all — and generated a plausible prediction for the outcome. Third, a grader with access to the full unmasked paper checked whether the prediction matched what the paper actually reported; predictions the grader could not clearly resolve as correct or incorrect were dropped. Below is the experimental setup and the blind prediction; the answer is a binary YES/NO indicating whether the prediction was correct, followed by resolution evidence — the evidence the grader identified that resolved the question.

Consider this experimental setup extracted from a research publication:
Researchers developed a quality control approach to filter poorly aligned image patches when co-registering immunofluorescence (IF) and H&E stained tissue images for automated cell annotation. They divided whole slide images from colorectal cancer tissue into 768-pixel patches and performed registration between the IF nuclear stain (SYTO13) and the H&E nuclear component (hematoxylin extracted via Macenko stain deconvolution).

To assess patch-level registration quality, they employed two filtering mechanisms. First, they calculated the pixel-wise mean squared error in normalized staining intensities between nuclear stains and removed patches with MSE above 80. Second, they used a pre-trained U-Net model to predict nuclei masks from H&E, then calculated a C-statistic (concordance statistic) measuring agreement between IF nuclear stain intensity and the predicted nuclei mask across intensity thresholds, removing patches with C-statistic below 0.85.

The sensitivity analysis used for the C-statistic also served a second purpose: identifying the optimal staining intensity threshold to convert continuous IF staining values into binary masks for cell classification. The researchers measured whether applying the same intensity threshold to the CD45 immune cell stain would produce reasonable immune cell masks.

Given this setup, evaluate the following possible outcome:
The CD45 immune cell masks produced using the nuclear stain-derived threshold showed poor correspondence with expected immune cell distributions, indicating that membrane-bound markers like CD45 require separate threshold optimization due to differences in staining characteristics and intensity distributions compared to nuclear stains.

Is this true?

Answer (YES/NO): NO